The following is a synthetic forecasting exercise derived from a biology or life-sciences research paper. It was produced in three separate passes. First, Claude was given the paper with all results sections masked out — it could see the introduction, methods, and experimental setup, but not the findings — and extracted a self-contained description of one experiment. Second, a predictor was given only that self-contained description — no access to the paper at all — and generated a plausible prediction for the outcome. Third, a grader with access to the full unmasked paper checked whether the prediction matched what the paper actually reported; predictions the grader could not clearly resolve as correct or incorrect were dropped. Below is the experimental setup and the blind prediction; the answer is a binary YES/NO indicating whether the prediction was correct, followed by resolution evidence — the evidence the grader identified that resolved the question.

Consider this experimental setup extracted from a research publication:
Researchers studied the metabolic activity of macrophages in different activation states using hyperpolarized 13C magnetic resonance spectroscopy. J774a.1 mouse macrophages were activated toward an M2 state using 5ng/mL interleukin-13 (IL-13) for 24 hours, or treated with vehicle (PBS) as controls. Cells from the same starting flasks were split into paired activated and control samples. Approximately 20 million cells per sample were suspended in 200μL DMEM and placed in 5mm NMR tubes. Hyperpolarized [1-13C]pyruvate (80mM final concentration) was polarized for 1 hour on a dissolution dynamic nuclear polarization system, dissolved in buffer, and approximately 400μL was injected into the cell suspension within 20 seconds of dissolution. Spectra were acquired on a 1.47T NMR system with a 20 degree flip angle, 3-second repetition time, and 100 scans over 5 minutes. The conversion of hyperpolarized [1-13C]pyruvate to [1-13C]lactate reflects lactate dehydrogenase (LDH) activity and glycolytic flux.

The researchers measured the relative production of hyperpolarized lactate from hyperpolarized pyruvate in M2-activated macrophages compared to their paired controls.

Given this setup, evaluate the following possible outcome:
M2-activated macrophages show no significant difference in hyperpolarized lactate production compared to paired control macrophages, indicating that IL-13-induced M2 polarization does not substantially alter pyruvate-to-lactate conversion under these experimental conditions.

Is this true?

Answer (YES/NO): YES